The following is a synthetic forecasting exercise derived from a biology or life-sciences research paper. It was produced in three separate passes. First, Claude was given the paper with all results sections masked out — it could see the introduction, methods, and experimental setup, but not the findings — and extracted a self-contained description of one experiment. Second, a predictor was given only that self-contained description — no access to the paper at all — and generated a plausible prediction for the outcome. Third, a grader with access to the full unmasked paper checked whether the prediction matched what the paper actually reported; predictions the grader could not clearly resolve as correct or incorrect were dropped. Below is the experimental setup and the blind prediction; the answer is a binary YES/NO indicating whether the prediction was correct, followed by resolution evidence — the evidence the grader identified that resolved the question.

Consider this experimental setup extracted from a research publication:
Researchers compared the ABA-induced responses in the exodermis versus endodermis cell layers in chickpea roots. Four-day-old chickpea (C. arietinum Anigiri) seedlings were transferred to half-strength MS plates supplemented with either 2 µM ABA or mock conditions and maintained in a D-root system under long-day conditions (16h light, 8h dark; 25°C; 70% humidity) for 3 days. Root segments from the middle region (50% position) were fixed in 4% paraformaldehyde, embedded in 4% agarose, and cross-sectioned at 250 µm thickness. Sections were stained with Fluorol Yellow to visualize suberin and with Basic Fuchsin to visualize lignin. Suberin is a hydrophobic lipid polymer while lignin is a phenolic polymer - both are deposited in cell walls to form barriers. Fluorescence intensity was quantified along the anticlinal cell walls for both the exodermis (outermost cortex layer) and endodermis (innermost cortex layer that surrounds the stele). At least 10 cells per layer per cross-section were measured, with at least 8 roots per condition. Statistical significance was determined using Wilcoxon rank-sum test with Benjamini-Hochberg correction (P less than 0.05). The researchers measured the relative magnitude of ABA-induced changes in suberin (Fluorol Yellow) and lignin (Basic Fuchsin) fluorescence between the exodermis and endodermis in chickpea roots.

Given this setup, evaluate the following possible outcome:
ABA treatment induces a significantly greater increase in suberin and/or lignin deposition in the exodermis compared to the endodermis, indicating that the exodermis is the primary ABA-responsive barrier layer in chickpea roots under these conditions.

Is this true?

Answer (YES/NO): YES